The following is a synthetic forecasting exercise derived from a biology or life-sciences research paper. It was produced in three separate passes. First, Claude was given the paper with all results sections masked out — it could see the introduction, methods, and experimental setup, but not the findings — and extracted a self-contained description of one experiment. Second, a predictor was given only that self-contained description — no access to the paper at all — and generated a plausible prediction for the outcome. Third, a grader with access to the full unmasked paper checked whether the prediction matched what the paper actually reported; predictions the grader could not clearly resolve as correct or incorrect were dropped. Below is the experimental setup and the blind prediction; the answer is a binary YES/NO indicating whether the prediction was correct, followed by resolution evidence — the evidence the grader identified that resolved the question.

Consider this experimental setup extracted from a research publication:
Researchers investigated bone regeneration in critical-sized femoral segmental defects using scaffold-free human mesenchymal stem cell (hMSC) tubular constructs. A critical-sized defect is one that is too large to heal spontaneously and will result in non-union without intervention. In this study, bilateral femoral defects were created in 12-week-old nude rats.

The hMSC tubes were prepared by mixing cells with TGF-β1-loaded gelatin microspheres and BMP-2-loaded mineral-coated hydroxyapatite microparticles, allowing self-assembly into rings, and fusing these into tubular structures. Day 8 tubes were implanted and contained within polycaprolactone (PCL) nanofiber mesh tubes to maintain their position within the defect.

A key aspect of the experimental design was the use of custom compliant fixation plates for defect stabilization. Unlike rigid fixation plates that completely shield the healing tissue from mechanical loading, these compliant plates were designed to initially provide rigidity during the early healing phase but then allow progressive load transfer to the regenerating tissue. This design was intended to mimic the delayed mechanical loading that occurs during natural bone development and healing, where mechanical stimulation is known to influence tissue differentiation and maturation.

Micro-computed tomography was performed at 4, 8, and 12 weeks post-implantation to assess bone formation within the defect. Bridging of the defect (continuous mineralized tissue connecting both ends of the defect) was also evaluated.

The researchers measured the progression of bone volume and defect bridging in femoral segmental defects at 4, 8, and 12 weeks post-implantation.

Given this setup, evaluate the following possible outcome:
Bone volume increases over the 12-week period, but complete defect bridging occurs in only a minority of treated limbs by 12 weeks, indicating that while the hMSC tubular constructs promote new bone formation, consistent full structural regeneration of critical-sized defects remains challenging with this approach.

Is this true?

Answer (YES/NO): NO